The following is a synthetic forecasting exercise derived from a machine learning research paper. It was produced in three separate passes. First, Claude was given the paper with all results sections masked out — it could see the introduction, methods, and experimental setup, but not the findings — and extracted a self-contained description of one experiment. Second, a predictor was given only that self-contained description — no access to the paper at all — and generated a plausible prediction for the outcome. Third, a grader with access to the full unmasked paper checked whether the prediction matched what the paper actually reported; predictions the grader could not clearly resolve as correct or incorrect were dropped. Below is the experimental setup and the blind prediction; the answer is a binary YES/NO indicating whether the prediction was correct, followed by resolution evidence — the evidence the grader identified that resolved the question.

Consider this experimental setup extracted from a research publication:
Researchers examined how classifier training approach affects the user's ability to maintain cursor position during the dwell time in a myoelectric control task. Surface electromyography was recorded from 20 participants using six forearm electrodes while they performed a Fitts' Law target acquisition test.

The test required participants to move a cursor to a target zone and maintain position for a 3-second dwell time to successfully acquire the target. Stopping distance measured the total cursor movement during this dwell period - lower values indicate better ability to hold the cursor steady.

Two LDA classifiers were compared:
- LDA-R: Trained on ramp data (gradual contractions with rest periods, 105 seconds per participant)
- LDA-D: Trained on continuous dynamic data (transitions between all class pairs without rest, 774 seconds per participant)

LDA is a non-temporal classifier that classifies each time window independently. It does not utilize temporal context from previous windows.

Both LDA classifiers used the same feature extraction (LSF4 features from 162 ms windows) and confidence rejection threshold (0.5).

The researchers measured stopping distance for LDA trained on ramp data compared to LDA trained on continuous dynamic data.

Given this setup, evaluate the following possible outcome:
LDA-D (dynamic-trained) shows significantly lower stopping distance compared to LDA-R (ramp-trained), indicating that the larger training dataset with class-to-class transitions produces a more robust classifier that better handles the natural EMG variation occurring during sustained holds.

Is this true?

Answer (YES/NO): NO